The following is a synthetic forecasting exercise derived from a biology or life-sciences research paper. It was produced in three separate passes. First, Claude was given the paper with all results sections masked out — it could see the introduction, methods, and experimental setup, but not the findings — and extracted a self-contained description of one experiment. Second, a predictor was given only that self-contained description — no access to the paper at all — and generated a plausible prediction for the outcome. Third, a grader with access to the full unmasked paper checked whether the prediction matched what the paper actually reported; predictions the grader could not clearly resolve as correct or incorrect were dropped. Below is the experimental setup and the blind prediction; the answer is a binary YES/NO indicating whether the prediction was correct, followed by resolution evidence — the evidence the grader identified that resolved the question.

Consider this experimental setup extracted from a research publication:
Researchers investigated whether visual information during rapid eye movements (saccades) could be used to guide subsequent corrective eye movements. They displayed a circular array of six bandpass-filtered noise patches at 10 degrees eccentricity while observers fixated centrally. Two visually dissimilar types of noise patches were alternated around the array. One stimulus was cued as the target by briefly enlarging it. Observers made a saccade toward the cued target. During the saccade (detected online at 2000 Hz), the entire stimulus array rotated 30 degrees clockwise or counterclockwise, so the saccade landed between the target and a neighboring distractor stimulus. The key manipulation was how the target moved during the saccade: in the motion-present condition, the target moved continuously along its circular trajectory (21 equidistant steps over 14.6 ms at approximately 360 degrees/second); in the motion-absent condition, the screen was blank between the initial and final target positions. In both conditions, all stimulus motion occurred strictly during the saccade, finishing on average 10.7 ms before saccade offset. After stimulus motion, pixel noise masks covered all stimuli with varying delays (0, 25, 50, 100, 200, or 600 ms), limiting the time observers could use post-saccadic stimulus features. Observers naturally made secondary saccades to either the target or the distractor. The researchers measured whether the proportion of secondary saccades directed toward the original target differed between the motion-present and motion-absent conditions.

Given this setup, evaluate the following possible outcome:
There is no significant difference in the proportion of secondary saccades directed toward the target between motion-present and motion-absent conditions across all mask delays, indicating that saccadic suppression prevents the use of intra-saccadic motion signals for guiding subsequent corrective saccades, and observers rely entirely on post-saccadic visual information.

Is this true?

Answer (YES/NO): NO